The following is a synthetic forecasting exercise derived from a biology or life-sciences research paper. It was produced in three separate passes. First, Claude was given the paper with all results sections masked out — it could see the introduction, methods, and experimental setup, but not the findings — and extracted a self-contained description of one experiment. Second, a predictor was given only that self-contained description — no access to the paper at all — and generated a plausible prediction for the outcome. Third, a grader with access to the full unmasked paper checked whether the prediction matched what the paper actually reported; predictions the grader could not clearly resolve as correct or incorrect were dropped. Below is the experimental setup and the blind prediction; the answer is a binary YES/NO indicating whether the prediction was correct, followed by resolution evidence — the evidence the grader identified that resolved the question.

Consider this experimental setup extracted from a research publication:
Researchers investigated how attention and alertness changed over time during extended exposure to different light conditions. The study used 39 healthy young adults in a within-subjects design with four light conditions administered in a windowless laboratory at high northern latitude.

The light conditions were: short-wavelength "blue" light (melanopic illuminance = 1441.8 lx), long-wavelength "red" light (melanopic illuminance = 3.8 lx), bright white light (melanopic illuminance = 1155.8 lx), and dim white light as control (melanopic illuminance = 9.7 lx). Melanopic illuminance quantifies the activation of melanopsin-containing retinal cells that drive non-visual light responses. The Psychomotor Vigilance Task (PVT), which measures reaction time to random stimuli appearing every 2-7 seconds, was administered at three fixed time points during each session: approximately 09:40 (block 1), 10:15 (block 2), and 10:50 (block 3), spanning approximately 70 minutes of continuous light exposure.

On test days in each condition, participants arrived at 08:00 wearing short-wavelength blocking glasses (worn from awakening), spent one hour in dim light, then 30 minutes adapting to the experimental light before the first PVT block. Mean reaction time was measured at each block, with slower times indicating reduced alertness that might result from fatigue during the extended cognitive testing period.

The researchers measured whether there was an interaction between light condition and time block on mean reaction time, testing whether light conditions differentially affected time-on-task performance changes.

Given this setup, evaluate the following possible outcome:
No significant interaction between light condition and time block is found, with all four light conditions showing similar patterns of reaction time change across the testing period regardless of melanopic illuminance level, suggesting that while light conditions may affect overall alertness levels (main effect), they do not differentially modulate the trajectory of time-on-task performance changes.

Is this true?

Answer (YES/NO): YES